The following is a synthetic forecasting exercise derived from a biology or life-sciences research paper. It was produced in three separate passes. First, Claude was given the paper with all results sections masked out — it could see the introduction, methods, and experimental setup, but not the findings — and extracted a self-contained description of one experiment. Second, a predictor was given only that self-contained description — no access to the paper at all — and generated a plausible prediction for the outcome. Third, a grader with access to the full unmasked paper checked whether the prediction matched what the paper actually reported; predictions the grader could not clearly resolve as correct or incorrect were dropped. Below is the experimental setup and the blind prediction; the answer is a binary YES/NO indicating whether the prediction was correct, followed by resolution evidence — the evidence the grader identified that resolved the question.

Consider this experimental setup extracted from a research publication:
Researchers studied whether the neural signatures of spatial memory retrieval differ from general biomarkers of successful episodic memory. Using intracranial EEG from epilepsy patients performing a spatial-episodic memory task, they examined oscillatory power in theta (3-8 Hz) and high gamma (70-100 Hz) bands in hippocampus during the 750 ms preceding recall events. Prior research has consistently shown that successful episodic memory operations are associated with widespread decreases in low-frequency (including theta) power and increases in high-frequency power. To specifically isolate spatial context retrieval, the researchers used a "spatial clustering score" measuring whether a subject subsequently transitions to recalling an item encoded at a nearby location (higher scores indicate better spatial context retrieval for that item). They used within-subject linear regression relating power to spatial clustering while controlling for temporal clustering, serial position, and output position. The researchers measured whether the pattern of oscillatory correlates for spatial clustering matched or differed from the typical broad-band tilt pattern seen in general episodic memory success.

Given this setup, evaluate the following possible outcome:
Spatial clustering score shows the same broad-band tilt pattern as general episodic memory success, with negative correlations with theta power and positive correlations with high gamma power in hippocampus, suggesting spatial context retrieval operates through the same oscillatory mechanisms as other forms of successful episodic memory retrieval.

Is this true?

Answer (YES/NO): NO